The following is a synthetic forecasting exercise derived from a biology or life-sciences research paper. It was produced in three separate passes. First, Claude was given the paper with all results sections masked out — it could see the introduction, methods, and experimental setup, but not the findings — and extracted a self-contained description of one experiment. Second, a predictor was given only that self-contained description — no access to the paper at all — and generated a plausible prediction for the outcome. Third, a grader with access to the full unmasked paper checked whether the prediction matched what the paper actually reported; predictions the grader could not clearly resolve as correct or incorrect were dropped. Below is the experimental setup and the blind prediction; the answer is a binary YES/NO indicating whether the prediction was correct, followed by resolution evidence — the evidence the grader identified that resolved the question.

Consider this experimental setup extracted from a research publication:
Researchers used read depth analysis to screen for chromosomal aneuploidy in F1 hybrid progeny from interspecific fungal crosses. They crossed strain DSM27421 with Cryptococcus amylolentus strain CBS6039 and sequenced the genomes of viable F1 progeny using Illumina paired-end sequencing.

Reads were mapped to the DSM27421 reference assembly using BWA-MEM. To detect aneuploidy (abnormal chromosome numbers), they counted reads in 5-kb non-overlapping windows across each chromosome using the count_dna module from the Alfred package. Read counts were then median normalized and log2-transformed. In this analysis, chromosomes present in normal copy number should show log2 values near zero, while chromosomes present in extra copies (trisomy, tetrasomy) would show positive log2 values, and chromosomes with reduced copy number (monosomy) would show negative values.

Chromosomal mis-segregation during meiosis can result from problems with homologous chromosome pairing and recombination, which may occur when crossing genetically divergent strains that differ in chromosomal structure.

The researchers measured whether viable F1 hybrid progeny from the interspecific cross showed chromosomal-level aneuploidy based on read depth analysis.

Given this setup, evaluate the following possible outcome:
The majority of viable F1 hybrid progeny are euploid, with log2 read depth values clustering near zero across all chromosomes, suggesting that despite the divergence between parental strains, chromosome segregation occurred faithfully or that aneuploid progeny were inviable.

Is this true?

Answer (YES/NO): YES